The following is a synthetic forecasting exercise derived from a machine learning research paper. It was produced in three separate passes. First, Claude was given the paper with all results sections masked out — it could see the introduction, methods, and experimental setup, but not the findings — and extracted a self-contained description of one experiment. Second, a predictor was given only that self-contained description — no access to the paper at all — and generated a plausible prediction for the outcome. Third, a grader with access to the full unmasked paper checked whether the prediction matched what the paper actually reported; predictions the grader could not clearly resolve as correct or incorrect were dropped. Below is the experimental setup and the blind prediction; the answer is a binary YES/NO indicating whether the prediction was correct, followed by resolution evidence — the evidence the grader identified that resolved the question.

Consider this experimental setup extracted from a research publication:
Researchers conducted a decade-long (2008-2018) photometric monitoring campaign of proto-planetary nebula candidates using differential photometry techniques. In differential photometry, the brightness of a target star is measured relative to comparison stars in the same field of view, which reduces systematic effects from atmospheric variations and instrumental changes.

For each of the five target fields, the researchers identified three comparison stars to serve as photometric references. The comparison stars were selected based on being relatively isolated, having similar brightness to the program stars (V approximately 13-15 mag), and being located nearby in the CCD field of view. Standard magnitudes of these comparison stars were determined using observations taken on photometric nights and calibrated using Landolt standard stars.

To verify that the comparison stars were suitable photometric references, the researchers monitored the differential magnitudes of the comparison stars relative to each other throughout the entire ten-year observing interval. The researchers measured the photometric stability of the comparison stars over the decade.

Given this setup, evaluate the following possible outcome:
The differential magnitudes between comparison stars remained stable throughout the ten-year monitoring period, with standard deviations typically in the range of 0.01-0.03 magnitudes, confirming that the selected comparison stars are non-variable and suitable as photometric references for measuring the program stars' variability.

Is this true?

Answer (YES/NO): YES